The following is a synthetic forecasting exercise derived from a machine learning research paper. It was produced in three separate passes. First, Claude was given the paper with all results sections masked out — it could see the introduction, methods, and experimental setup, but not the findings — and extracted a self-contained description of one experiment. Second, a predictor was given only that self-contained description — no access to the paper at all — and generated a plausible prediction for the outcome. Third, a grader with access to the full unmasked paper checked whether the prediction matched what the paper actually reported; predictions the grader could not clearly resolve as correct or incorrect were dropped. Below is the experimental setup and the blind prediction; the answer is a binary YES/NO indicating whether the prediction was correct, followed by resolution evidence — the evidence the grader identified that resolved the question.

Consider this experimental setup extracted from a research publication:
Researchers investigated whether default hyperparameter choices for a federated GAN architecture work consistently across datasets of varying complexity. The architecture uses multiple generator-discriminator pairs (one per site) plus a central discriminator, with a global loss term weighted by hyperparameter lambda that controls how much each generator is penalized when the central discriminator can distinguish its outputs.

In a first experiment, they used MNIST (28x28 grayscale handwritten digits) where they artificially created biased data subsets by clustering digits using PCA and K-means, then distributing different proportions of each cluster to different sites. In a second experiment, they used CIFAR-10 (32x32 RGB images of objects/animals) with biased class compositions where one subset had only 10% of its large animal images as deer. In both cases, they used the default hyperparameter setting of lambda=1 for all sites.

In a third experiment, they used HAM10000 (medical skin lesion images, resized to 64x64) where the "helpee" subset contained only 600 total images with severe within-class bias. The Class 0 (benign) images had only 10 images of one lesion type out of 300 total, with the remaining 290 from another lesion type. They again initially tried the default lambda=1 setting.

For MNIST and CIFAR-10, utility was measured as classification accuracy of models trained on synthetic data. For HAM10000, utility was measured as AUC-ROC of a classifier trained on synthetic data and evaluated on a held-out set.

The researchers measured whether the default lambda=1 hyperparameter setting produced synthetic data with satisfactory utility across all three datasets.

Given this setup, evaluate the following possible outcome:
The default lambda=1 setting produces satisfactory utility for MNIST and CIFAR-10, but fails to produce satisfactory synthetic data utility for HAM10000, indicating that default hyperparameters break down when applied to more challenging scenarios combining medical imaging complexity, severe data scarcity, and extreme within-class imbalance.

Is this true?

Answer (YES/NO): YES